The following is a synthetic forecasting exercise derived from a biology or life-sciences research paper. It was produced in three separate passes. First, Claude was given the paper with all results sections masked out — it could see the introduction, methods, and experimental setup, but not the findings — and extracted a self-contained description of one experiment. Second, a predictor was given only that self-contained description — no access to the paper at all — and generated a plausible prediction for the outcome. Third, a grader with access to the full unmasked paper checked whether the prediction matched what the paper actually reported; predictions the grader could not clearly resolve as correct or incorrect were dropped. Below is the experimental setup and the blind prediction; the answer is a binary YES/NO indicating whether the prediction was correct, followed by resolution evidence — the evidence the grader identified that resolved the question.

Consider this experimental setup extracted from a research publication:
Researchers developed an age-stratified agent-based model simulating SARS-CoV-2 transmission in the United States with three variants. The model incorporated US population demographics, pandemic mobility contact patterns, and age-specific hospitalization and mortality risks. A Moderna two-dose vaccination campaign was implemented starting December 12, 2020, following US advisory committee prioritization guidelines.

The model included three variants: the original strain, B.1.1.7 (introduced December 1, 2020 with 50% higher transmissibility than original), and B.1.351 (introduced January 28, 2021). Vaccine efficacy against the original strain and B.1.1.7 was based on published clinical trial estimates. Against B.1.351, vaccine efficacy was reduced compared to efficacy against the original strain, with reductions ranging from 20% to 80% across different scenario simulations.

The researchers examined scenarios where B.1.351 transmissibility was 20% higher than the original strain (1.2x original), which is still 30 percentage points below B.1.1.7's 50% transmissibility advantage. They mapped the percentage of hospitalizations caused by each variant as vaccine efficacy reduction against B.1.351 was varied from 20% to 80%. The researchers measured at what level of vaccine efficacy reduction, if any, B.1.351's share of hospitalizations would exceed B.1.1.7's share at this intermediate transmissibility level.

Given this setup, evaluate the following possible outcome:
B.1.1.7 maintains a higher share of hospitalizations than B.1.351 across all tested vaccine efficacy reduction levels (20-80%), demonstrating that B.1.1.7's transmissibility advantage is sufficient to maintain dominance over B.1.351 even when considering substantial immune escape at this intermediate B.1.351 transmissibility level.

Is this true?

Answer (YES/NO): NO